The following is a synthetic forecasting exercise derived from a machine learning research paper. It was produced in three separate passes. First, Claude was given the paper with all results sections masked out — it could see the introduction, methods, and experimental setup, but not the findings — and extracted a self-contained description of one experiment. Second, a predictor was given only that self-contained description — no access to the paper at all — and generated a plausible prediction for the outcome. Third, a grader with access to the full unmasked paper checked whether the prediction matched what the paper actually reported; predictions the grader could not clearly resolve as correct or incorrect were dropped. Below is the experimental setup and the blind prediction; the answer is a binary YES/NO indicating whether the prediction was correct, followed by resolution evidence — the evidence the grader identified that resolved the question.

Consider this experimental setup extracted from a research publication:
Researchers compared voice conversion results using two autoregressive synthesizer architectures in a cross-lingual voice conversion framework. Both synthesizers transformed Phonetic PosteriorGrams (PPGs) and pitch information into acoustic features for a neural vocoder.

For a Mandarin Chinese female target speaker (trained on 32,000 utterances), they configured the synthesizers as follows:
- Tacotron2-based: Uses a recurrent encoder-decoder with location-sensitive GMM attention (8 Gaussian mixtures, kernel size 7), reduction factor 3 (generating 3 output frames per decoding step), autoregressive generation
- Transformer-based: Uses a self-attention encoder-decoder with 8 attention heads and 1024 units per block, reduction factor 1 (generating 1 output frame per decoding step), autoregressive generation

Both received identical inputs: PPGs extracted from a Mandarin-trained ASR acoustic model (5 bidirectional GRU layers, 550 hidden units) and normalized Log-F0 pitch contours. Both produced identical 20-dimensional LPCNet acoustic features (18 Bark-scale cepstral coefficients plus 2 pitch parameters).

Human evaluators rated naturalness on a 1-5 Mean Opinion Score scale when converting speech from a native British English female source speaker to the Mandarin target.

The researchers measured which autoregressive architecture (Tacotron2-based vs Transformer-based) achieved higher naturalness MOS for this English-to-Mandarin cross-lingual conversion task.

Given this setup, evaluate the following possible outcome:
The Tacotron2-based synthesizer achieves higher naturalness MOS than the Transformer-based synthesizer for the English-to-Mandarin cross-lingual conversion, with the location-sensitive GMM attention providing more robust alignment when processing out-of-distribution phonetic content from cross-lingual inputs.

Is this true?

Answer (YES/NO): NO